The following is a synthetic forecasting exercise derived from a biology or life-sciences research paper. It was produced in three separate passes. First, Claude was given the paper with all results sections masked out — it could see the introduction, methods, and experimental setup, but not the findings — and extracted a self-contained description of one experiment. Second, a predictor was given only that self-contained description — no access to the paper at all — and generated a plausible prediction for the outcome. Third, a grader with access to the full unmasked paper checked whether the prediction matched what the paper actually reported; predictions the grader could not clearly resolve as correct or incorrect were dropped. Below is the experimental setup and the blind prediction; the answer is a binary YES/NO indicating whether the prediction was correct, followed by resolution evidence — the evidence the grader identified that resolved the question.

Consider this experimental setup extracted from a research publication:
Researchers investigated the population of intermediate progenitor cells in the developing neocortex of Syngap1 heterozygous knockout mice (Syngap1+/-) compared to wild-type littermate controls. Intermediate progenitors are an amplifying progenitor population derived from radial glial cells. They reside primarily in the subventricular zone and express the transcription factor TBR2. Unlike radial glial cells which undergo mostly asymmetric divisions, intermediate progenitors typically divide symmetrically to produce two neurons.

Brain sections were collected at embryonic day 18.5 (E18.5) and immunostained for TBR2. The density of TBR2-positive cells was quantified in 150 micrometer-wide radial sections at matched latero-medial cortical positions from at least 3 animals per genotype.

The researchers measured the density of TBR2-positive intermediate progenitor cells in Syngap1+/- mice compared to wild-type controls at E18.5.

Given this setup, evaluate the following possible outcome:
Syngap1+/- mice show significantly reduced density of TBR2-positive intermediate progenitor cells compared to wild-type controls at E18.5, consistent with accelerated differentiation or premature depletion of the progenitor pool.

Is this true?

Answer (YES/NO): NO